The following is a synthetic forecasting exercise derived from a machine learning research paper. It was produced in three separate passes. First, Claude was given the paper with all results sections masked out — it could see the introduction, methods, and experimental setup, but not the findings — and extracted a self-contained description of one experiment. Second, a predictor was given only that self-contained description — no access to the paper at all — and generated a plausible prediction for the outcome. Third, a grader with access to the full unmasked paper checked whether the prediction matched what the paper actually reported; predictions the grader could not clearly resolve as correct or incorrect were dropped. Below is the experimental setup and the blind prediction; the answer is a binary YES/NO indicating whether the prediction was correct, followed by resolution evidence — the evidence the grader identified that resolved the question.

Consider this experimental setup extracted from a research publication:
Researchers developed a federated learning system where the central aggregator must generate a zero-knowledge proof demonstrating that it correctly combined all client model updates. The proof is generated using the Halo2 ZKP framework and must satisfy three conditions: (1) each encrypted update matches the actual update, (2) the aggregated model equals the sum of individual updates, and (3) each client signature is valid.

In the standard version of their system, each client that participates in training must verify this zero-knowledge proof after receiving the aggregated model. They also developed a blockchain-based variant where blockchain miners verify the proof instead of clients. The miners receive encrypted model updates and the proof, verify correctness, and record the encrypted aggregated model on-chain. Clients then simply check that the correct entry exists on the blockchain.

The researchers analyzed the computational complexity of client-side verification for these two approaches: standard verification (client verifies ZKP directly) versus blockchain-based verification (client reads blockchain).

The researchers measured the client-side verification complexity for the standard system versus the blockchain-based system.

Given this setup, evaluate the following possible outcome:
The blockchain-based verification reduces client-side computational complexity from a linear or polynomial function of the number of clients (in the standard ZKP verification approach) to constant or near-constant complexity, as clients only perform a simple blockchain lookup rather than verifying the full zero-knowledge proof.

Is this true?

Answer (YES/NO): NO